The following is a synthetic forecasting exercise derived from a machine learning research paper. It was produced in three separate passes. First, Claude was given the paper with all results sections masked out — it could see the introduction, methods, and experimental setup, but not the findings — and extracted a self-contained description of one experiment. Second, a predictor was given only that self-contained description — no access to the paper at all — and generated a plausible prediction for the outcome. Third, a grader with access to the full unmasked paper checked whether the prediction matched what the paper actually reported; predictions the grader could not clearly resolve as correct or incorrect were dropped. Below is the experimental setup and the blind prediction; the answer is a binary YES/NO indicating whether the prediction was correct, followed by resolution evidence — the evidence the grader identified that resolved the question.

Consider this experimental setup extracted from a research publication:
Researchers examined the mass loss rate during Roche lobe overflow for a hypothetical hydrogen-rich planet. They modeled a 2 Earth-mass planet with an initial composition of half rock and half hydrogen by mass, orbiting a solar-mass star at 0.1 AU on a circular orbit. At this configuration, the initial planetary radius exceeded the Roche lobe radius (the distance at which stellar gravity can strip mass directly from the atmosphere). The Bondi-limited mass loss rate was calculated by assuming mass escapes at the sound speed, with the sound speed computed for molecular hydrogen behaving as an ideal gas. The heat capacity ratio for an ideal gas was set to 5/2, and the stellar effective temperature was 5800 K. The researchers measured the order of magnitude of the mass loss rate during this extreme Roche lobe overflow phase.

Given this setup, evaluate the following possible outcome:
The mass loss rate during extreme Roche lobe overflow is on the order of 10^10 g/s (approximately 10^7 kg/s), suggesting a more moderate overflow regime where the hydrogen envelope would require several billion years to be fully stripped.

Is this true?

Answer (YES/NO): NO